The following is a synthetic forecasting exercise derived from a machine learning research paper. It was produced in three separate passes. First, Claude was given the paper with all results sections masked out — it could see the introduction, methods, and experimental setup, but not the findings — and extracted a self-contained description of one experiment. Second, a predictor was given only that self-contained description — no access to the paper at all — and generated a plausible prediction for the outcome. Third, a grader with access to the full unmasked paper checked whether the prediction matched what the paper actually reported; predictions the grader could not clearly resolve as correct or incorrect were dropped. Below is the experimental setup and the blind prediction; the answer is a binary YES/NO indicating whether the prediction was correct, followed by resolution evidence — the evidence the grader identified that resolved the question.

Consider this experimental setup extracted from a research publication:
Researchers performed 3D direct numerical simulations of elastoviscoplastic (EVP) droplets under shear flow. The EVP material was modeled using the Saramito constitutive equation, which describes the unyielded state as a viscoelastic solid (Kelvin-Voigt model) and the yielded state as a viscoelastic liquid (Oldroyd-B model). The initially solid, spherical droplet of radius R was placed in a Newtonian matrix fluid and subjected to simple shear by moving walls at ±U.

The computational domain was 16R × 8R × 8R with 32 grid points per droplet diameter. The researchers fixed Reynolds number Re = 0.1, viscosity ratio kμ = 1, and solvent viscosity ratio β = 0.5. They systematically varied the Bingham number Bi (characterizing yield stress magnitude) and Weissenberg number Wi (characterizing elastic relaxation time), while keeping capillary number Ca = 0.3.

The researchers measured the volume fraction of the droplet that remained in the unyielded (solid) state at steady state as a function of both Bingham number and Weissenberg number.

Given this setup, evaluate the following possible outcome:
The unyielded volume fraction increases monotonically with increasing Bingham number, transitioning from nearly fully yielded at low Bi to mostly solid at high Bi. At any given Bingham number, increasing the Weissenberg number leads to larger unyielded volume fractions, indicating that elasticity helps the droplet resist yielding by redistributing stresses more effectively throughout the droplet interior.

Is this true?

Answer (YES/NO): YES